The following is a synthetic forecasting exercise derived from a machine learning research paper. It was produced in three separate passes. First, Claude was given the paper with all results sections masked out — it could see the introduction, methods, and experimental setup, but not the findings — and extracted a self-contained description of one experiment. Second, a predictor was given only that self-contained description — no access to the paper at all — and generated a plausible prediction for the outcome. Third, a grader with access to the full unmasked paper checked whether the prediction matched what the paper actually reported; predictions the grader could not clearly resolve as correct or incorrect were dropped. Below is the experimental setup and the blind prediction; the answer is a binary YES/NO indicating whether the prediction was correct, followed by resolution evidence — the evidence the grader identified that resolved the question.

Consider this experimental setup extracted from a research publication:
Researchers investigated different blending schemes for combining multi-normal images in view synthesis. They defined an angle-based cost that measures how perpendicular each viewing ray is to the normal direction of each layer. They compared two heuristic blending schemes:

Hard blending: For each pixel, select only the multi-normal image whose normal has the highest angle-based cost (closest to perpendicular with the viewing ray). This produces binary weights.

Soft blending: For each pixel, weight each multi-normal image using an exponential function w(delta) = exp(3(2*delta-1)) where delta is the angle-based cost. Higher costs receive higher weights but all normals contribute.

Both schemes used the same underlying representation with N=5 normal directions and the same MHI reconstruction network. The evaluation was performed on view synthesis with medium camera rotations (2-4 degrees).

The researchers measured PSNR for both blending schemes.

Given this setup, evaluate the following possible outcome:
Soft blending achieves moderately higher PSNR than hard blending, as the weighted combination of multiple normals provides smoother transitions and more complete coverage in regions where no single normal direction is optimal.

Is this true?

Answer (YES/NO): NO